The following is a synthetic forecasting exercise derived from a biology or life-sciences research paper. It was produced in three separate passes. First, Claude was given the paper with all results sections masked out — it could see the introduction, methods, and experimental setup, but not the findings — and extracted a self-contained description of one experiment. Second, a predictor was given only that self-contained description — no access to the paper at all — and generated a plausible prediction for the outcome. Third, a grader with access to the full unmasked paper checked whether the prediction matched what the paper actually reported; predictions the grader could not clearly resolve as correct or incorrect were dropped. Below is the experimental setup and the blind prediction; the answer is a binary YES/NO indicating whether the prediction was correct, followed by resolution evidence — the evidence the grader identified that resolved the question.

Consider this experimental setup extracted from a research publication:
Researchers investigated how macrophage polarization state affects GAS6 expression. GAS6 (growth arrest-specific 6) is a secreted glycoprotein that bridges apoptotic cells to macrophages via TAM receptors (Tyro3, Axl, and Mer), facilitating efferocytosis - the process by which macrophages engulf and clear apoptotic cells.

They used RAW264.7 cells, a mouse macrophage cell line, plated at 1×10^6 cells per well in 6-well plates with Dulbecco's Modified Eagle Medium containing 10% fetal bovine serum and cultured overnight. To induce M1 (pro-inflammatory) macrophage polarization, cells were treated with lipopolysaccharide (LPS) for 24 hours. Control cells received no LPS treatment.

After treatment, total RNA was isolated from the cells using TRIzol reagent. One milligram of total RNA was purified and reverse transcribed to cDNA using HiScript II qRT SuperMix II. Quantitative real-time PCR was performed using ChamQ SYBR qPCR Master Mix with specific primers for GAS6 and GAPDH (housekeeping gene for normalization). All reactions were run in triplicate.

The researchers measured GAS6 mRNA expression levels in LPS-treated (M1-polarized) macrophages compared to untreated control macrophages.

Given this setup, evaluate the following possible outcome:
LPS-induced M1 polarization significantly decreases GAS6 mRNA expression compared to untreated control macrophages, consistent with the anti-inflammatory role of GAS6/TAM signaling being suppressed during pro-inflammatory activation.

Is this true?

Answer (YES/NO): YES